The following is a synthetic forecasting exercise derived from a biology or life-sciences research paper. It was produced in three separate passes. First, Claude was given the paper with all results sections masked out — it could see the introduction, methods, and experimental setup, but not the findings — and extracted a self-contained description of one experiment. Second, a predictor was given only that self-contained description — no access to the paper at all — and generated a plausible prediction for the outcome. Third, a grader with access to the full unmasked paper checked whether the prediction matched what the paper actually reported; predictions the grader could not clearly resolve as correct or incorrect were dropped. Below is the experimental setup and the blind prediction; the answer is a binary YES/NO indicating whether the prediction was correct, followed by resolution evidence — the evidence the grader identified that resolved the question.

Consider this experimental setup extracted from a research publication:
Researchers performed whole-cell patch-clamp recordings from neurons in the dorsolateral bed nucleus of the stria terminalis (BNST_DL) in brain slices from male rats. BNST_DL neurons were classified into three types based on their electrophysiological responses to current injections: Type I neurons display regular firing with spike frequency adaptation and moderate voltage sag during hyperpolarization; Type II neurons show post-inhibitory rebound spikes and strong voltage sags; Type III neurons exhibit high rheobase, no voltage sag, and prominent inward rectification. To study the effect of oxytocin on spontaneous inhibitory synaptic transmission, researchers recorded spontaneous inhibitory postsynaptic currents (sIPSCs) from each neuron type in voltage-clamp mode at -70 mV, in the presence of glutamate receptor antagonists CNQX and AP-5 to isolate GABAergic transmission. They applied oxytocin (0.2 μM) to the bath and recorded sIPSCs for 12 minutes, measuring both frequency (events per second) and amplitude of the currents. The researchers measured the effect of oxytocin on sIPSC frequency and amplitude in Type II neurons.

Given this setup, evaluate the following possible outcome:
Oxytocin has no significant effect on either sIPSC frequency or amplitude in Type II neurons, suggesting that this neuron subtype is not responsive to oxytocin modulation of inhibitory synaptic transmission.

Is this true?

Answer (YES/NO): NO